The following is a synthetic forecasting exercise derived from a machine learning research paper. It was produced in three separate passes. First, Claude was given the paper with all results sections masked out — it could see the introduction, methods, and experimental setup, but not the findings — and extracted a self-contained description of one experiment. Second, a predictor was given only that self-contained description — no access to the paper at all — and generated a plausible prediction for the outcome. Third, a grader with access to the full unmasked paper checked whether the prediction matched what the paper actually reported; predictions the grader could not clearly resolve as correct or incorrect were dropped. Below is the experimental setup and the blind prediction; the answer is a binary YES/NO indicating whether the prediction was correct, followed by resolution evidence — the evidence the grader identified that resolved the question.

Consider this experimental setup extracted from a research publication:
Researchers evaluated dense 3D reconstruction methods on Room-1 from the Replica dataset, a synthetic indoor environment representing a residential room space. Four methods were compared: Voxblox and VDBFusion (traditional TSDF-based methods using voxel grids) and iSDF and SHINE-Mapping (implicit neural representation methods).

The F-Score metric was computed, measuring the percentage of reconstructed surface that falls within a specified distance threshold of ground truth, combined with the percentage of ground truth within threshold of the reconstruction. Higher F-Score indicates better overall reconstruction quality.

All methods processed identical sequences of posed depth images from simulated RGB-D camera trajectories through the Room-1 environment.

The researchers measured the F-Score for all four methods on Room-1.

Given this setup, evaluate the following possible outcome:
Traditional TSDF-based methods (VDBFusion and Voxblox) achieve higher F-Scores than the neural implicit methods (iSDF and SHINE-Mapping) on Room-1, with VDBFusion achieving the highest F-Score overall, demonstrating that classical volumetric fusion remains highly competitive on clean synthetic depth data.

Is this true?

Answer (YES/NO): NO